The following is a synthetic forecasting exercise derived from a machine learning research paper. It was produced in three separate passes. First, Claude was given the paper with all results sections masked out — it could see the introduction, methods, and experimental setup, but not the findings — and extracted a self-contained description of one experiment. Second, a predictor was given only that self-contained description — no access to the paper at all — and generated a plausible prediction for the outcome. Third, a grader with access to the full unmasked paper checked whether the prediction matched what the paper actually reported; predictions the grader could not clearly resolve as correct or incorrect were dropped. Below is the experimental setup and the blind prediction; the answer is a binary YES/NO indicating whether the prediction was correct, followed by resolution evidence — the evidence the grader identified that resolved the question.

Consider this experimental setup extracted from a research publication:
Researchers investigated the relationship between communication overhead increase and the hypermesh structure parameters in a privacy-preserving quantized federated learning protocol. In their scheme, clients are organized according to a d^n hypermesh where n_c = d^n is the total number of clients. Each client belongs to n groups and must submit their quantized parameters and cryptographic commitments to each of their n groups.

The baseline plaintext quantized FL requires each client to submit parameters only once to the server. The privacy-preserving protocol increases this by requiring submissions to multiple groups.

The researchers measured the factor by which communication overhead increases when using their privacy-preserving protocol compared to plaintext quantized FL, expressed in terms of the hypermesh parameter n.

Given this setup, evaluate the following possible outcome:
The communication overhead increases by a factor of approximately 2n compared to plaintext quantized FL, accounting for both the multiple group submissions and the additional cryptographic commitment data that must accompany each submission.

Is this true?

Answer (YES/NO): YES